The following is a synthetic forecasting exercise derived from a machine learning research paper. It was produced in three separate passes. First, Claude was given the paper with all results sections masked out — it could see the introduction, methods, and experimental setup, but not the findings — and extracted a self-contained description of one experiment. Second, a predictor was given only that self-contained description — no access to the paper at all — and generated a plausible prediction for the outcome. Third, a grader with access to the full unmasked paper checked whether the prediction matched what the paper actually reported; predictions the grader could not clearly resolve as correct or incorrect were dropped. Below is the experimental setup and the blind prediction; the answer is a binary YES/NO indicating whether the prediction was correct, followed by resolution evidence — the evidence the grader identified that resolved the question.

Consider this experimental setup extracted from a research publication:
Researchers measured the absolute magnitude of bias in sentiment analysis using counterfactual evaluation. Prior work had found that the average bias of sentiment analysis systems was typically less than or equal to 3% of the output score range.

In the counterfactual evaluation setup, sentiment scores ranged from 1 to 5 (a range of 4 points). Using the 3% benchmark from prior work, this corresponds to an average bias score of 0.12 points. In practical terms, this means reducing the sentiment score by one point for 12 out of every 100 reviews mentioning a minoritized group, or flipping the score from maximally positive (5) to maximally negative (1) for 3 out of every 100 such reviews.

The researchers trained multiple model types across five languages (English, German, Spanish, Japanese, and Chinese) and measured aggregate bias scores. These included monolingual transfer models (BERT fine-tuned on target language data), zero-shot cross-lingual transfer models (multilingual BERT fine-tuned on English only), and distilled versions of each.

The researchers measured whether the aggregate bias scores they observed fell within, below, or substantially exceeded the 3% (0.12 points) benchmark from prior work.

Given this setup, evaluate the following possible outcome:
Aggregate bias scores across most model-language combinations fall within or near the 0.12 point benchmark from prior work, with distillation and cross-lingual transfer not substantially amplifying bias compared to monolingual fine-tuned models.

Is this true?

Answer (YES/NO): NO